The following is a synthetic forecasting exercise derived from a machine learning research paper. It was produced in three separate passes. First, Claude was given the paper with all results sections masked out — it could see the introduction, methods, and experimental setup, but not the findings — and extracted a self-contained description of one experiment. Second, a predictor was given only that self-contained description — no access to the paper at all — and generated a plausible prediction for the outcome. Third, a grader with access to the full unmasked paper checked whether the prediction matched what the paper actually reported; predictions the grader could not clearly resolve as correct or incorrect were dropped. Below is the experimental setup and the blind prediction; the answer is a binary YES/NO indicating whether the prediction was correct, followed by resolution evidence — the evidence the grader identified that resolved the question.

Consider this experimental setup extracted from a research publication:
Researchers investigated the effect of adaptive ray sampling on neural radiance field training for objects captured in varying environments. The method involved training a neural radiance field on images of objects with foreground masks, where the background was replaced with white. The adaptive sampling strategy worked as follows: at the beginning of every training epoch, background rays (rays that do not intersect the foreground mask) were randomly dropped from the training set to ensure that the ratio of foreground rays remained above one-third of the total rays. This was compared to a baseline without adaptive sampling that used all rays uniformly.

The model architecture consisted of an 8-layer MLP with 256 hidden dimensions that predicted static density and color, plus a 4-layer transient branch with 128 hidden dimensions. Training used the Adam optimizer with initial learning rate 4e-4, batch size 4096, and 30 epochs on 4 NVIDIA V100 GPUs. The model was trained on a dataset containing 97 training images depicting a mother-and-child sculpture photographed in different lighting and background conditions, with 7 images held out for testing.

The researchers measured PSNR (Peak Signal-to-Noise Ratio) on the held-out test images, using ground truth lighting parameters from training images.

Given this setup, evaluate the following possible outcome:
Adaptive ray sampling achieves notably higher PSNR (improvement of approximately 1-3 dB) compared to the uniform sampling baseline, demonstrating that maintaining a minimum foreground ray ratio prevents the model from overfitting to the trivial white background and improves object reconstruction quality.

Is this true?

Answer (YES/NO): NO